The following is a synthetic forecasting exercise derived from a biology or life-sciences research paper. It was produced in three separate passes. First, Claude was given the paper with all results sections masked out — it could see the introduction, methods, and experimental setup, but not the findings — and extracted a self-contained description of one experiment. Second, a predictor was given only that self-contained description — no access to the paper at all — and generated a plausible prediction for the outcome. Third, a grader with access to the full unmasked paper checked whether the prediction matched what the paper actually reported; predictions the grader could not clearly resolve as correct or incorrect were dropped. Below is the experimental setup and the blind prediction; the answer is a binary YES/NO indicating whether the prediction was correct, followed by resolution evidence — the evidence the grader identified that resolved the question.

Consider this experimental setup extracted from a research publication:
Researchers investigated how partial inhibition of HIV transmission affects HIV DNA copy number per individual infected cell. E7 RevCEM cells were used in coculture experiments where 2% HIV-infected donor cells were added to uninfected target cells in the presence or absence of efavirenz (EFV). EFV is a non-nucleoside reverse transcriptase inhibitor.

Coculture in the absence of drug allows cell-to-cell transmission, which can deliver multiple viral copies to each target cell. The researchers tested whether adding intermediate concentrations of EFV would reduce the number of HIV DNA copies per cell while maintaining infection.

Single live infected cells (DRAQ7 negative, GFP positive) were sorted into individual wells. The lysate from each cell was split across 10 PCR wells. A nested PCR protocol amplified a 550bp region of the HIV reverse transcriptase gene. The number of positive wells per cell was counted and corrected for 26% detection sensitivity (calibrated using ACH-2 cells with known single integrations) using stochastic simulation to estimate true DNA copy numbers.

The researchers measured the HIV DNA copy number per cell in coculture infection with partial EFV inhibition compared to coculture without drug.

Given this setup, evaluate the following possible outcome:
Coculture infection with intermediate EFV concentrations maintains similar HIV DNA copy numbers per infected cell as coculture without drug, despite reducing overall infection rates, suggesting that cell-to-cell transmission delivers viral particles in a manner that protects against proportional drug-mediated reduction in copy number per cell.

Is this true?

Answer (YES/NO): NO